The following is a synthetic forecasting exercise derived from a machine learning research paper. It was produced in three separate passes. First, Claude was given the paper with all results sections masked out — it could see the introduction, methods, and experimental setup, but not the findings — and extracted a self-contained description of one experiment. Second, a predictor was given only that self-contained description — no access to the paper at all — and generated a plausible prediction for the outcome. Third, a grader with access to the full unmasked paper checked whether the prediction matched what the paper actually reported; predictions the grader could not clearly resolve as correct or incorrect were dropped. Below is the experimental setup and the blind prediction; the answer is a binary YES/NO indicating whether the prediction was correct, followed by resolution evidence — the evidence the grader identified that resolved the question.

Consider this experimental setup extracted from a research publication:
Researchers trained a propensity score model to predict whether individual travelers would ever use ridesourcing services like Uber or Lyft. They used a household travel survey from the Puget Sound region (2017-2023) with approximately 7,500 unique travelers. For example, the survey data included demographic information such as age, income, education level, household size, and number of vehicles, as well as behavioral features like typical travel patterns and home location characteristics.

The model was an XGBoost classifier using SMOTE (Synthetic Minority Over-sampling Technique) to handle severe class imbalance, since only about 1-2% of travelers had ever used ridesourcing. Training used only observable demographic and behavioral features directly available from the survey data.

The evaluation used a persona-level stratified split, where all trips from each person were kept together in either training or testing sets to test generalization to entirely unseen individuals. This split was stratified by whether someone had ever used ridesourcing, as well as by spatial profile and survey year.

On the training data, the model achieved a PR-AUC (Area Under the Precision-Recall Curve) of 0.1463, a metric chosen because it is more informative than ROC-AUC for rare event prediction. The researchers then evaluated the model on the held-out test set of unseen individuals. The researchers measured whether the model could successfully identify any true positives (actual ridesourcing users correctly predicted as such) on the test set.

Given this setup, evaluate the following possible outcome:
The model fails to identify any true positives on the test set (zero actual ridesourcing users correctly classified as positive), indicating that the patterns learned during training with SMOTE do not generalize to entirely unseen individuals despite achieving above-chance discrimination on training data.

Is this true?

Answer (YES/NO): YES